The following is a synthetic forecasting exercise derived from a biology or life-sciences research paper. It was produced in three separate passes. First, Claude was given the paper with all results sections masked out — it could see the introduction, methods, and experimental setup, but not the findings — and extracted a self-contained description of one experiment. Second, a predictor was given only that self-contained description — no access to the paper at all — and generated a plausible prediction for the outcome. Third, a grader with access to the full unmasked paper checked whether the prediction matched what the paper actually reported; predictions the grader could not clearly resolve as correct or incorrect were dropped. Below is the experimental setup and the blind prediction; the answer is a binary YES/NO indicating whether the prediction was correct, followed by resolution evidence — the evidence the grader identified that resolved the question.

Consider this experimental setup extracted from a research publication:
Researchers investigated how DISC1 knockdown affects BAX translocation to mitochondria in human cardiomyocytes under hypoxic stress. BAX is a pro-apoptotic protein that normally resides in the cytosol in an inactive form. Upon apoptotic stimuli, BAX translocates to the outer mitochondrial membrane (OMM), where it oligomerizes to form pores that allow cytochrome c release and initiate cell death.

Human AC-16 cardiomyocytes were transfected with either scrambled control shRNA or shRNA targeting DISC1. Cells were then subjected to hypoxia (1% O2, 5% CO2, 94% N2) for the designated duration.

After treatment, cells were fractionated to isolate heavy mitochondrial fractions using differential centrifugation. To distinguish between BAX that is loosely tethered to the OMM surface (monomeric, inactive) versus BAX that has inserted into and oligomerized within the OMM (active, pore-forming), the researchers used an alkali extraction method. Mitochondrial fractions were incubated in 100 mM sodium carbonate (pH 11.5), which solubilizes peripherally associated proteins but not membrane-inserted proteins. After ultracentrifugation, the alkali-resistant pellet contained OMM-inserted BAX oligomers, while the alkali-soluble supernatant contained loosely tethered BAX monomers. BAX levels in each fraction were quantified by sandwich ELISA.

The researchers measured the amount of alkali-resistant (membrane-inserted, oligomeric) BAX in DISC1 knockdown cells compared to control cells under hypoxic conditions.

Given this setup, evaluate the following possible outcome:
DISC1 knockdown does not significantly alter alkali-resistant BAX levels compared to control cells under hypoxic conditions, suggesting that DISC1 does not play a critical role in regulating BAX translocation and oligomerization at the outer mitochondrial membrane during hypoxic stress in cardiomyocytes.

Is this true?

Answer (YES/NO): NO